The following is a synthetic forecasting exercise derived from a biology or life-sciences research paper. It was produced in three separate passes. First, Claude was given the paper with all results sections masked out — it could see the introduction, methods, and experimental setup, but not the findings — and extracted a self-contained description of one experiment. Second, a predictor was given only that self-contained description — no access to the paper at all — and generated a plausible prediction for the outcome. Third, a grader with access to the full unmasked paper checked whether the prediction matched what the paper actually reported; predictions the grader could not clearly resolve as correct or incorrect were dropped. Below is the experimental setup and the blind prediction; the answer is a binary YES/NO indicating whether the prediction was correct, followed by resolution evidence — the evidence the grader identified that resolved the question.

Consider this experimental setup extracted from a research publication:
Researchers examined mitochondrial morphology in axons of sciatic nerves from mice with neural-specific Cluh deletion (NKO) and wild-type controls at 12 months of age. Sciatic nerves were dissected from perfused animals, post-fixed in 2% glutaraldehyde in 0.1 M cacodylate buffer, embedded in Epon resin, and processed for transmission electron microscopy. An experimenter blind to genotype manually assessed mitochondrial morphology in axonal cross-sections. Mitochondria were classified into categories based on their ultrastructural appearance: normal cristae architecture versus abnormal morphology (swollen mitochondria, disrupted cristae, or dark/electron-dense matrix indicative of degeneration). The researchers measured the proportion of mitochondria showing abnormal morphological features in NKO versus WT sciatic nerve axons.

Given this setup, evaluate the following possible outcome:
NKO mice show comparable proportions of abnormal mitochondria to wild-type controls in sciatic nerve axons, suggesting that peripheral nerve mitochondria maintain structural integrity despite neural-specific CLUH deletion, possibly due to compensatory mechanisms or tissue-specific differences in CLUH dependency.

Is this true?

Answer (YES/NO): NO